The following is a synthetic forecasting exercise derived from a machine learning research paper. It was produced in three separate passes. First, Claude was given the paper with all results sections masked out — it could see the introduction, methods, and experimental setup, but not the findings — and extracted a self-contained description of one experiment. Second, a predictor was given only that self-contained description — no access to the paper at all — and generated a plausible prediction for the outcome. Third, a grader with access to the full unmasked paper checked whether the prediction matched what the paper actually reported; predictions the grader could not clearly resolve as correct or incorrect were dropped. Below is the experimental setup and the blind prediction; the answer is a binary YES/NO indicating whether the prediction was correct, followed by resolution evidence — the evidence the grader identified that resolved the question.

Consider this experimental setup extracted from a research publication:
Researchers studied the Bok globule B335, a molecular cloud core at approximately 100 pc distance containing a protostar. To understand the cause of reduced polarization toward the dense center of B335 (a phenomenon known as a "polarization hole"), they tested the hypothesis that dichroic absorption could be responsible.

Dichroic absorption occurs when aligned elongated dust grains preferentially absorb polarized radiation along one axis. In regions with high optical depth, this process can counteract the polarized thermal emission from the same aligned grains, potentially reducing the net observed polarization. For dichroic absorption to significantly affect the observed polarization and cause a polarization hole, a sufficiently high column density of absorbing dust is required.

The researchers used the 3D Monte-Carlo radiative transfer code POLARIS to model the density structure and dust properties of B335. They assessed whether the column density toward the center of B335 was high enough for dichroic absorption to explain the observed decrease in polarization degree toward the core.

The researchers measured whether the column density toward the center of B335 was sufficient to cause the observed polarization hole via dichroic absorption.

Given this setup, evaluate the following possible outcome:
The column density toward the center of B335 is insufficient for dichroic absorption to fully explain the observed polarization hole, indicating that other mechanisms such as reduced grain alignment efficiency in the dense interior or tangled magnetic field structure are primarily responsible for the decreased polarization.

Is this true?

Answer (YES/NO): YES